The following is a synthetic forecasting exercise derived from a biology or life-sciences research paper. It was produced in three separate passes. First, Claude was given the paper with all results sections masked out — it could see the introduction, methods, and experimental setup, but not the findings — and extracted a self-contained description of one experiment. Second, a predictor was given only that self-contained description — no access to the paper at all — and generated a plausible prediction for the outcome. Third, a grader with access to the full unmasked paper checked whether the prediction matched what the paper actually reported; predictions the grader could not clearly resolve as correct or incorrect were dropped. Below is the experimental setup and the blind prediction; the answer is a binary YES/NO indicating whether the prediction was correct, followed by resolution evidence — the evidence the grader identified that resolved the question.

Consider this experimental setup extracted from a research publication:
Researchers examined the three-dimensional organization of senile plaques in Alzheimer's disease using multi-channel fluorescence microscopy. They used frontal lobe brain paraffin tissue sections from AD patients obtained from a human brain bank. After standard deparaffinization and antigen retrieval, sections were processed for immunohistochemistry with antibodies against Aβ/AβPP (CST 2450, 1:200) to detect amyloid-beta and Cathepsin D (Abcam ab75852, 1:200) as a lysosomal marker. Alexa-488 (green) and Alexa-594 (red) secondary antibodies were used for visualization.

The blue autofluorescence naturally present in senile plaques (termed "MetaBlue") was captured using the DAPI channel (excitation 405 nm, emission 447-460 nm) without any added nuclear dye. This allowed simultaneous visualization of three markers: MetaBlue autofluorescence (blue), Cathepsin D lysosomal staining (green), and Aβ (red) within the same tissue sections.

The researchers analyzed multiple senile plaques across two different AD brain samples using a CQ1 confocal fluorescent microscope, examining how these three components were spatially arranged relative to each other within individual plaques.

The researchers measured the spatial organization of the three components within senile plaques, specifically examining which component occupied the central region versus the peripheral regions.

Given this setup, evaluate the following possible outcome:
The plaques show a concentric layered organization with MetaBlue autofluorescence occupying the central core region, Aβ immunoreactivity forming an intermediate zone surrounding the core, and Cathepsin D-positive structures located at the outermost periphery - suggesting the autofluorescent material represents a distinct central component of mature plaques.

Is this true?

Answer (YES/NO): NO